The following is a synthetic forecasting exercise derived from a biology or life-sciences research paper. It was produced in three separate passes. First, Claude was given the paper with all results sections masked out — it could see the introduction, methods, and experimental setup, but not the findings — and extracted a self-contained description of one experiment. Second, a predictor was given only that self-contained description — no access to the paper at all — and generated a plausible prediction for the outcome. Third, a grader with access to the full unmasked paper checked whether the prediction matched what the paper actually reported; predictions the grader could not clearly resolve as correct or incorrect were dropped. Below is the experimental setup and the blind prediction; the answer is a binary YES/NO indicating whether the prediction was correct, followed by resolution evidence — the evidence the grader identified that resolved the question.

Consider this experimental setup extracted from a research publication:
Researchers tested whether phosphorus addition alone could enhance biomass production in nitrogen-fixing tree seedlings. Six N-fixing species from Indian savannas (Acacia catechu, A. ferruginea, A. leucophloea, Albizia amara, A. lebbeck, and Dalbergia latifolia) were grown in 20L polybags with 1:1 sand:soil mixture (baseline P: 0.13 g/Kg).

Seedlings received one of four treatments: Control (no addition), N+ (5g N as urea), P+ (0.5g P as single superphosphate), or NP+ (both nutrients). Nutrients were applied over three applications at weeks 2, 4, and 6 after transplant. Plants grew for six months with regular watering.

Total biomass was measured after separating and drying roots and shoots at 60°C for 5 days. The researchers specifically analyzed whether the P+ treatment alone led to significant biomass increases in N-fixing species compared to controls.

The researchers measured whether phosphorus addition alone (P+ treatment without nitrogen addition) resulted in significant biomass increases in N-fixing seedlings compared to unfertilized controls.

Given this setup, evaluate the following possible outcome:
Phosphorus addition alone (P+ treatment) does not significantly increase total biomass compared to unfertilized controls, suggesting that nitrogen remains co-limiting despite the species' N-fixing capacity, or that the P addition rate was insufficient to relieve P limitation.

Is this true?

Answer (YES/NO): YES